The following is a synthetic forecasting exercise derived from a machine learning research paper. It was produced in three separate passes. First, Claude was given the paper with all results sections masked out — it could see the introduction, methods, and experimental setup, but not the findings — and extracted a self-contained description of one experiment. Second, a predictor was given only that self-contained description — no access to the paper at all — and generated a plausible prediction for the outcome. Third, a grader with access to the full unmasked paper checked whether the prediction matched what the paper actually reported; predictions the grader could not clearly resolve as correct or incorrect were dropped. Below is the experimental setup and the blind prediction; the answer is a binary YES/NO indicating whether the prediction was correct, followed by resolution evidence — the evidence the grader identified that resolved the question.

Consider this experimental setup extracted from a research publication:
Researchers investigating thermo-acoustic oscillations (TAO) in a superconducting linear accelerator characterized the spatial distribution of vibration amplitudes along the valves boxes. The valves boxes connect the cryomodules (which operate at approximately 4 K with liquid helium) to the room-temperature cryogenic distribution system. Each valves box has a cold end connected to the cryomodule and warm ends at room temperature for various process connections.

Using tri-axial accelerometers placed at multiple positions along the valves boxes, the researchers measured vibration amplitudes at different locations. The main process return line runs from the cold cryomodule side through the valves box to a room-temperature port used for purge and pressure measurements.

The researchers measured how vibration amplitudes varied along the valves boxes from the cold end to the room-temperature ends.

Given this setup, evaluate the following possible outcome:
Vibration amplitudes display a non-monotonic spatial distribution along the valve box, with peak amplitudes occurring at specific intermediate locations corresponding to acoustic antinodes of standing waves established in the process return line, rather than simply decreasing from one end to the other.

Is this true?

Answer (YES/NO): NO